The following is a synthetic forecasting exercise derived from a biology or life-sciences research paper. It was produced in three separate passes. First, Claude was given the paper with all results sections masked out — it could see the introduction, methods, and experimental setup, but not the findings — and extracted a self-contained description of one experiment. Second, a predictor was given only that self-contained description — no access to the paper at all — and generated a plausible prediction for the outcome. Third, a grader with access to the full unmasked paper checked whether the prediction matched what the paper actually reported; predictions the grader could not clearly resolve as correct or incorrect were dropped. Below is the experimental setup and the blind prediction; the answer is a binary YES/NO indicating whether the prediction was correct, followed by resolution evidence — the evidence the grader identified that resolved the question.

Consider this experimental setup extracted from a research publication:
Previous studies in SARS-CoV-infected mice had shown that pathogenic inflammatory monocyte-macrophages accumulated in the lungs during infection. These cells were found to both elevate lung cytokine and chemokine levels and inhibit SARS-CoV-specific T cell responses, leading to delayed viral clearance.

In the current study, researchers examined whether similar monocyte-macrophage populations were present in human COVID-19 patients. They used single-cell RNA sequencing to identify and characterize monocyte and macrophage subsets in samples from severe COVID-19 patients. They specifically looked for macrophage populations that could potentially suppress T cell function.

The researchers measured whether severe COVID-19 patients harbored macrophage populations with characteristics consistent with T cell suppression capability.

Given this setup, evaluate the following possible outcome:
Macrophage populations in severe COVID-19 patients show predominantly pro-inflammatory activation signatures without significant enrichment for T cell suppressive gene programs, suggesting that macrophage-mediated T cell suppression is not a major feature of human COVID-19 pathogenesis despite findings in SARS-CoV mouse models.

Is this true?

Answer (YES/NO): NO